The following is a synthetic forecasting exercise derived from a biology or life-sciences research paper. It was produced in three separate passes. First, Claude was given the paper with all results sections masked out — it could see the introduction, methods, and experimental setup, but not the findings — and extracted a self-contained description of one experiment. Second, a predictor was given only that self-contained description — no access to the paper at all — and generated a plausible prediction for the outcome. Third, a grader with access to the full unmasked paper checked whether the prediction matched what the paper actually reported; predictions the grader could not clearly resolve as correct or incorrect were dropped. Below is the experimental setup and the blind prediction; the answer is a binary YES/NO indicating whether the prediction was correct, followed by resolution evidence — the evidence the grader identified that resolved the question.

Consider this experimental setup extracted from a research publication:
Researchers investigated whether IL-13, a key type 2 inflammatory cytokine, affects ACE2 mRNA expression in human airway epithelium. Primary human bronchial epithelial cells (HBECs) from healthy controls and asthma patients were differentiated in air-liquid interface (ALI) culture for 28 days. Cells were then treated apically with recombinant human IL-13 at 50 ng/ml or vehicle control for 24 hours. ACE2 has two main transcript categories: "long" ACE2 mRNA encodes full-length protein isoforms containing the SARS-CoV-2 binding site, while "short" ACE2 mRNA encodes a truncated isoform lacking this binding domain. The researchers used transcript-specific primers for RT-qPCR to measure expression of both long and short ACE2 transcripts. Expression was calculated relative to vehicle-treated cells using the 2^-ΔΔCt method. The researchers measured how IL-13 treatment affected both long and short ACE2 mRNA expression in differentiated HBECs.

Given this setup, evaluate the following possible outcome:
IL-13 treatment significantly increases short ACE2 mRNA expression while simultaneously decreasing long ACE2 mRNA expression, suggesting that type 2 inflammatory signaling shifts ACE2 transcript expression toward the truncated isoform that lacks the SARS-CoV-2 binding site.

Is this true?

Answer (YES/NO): NO